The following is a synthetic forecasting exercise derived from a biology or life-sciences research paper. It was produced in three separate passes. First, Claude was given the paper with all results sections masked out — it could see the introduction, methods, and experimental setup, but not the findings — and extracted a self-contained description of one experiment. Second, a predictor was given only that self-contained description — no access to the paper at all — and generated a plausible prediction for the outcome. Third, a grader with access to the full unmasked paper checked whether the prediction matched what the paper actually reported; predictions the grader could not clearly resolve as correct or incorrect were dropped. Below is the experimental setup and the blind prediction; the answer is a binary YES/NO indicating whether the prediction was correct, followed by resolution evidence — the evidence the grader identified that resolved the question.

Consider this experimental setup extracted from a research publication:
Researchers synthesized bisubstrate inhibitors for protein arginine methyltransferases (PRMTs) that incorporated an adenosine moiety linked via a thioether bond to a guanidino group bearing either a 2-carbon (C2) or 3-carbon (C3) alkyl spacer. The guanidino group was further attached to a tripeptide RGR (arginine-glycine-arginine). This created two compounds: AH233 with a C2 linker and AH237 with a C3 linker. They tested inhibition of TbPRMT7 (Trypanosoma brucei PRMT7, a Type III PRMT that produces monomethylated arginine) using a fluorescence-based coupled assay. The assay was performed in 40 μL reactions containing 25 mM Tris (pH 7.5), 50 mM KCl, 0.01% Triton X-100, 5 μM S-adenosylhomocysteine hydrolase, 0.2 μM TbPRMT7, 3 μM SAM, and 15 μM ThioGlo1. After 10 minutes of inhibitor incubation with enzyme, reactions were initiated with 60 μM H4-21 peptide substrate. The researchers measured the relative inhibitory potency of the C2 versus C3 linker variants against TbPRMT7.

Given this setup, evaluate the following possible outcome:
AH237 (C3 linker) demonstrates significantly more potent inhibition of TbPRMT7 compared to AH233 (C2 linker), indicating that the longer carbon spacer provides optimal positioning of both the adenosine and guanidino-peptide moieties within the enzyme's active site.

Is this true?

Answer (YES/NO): NO